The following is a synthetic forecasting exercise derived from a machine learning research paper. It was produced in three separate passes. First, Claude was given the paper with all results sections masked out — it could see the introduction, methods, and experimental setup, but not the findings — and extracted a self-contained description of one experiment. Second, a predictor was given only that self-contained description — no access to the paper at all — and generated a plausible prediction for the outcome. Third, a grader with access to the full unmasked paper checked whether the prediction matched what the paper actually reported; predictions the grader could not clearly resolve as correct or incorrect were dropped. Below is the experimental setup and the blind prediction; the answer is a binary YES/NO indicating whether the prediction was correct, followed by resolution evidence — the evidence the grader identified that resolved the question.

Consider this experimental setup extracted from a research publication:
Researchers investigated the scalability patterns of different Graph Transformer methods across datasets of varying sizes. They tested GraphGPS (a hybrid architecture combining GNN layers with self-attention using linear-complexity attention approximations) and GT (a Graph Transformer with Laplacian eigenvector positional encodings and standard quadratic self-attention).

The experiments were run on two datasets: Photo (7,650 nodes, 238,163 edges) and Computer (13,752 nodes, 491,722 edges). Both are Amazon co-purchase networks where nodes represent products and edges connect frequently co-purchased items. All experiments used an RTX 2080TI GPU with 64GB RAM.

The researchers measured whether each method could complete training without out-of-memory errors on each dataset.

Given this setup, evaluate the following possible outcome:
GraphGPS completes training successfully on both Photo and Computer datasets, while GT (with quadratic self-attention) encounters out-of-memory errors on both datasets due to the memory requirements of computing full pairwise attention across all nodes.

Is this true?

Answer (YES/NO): NO